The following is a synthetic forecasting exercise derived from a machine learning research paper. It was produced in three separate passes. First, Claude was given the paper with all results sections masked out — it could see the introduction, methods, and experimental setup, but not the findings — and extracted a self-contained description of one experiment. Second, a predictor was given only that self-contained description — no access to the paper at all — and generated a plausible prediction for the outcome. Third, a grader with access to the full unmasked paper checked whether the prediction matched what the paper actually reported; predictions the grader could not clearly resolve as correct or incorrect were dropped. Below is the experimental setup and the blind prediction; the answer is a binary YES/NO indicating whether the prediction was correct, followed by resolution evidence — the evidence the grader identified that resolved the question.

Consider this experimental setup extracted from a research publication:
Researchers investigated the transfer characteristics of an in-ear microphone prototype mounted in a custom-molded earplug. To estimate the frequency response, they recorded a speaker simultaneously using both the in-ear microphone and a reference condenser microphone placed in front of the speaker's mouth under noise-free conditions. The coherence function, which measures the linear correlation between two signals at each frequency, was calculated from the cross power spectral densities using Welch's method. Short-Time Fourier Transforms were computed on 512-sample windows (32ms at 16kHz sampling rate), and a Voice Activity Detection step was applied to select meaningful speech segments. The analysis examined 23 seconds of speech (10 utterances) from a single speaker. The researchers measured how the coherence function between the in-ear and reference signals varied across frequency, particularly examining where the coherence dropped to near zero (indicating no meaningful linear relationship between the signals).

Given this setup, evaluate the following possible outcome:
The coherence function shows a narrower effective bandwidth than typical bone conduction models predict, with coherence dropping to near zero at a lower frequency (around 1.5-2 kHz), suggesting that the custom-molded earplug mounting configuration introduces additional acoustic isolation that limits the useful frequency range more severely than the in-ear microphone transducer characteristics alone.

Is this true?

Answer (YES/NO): NO